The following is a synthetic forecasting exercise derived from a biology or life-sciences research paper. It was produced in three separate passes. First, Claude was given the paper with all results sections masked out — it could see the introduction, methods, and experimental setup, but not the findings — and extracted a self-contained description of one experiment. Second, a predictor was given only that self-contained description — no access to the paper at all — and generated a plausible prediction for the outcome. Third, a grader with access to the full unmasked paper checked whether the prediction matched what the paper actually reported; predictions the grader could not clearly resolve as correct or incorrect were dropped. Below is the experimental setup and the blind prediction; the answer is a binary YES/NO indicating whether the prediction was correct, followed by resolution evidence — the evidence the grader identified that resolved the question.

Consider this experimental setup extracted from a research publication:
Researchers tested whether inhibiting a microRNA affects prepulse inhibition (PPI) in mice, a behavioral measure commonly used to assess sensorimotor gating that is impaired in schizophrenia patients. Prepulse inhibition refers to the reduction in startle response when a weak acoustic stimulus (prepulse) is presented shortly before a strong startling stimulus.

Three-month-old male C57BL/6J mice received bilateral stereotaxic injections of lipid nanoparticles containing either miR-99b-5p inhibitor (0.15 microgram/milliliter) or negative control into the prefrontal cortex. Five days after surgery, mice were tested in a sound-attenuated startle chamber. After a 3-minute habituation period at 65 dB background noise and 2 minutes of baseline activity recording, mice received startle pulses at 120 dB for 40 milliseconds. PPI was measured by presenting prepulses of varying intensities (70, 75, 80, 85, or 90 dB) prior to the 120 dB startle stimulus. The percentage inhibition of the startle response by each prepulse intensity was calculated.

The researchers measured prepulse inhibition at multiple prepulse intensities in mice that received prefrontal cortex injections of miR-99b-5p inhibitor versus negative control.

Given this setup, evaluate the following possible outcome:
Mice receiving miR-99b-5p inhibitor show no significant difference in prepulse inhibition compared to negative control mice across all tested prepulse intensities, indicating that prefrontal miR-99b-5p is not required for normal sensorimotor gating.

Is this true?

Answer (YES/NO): NO